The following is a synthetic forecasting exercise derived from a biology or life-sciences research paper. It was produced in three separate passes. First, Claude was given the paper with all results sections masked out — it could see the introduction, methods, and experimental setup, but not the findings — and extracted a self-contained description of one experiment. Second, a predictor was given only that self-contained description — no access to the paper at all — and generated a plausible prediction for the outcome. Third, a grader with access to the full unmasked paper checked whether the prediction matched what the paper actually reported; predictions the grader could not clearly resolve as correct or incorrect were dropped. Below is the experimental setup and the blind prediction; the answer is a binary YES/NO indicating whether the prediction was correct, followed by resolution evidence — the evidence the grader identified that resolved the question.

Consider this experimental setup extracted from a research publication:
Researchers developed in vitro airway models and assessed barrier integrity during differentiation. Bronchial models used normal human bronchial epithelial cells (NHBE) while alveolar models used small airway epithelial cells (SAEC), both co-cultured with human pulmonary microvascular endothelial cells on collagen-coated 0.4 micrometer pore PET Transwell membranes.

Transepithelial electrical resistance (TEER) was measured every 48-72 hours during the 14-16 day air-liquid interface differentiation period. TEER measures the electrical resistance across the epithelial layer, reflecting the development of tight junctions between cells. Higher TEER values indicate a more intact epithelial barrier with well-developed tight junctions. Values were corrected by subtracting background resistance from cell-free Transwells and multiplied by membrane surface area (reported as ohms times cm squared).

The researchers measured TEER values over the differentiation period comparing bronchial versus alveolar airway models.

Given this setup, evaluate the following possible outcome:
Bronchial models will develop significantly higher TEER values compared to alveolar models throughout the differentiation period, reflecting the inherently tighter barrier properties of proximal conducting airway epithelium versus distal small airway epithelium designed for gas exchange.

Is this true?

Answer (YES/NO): NO